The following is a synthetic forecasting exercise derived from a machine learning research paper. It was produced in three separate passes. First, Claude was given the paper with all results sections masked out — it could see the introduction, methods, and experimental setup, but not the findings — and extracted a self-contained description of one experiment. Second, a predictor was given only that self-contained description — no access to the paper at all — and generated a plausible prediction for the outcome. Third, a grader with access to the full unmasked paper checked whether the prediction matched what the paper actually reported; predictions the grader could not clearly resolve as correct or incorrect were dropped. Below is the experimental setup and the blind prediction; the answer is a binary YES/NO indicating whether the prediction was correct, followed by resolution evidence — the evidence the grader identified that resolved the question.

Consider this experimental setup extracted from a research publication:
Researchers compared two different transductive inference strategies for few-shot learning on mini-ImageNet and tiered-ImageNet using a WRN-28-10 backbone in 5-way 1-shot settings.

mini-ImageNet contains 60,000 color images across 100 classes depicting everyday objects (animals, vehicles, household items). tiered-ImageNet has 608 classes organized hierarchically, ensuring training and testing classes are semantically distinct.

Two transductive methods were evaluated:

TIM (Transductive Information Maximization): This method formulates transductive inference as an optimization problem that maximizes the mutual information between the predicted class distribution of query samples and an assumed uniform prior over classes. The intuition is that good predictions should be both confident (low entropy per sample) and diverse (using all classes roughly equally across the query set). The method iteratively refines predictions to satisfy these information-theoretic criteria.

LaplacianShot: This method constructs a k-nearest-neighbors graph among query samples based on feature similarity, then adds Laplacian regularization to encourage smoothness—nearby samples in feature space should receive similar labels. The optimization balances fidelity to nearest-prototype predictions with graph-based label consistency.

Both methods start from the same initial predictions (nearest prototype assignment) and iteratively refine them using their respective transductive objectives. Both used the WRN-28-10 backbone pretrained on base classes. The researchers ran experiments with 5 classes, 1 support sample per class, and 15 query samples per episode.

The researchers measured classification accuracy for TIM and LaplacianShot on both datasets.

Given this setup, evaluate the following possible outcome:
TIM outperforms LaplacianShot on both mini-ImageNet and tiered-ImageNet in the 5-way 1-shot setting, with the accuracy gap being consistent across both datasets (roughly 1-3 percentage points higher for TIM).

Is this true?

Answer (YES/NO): YES